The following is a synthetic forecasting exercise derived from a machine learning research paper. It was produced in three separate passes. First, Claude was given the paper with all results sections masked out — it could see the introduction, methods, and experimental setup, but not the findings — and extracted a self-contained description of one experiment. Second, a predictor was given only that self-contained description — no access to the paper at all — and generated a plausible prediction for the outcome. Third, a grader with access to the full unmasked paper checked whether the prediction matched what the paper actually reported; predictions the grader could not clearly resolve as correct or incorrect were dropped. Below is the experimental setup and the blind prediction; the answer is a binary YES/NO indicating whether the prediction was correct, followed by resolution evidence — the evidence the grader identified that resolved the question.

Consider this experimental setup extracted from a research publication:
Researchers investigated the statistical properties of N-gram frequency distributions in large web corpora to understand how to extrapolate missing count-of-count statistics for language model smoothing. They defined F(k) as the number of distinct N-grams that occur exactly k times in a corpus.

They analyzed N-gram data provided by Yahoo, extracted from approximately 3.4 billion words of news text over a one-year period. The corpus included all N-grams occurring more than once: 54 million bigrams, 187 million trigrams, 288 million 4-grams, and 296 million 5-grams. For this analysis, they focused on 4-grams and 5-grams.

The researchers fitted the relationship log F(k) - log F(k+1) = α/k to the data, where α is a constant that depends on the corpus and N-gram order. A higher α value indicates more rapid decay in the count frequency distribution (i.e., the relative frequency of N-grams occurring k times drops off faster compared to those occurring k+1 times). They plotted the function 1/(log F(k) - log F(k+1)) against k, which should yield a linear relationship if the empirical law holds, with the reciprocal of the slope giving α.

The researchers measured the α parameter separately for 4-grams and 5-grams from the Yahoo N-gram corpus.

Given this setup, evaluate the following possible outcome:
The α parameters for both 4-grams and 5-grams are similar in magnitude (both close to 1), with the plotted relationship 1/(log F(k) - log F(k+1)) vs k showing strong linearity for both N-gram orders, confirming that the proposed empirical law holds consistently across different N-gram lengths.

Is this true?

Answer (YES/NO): NO